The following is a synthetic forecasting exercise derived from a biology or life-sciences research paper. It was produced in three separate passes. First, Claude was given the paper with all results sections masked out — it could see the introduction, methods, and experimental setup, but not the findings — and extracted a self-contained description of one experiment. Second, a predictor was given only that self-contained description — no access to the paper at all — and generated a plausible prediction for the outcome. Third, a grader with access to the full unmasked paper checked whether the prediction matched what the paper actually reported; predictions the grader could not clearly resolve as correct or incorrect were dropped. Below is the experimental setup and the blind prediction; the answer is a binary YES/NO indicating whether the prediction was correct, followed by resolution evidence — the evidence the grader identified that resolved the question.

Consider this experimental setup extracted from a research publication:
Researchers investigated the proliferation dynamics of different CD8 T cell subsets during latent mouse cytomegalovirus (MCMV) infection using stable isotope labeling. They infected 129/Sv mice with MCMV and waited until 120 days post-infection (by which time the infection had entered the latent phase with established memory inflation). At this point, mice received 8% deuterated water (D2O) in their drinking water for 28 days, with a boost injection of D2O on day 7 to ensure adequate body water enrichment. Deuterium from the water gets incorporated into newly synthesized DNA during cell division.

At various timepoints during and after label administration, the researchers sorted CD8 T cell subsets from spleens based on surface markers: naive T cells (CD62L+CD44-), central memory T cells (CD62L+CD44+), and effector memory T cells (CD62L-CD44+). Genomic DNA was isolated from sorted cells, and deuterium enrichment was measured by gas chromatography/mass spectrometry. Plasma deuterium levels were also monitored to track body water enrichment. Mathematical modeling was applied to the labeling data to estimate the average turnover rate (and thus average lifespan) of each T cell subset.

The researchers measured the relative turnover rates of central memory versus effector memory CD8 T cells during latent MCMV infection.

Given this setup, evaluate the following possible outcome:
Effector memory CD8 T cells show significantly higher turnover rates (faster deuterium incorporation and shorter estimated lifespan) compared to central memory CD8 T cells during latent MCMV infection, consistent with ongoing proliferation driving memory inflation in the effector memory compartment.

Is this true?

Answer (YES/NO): YES